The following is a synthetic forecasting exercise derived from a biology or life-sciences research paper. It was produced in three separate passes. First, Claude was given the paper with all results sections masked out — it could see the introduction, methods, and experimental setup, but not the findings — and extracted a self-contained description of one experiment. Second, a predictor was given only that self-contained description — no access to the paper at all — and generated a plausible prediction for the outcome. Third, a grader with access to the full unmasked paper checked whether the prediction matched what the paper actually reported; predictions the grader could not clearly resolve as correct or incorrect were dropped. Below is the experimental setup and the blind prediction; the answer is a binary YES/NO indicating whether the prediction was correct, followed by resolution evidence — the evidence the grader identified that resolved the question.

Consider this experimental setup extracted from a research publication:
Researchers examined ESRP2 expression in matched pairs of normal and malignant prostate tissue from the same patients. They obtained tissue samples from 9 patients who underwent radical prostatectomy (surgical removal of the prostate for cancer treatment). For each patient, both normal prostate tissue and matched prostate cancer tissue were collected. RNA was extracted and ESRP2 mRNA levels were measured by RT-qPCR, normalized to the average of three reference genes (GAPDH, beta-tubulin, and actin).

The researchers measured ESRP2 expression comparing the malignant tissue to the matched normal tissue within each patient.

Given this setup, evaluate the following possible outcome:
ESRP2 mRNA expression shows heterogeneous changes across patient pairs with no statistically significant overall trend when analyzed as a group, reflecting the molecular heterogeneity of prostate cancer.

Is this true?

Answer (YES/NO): NO